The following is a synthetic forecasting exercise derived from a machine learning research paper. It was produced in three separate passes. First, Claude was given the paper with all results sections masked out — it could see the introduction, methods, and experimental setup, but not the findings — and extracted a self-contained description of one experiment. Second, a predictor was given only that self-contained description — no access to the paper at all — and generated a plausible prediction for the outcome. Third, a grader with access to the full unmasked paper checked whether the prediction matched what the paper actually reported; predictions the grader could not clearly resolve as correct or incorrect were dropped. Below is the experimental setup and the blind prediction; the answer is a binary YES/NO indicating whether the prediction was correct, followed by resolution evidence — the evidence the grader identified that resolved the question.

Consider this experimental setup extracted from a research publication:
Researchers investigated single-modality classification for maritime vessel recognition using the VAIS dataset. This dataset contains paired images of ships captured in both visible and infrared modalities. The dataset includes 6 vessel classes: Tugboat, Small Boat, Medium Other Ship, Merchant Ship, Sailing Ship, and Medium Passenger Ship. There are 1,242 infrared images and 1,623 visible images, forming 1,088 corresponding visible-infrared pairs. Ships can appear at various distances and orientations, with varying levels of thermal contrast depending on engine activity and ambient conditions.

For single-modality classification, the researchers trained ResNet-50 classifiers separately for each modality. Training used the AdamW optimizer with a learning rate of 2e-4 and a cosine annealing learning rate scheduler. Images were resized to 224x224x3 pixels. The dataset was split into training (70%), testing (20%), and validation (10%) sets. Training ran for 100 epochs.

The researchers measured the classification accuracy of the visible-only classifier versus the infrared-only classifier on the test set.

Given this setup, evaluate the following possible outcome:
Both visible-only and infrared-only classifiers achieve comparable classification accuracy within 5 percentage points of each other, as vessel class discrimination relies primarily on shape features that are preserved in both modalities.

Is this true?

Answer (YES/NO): YES